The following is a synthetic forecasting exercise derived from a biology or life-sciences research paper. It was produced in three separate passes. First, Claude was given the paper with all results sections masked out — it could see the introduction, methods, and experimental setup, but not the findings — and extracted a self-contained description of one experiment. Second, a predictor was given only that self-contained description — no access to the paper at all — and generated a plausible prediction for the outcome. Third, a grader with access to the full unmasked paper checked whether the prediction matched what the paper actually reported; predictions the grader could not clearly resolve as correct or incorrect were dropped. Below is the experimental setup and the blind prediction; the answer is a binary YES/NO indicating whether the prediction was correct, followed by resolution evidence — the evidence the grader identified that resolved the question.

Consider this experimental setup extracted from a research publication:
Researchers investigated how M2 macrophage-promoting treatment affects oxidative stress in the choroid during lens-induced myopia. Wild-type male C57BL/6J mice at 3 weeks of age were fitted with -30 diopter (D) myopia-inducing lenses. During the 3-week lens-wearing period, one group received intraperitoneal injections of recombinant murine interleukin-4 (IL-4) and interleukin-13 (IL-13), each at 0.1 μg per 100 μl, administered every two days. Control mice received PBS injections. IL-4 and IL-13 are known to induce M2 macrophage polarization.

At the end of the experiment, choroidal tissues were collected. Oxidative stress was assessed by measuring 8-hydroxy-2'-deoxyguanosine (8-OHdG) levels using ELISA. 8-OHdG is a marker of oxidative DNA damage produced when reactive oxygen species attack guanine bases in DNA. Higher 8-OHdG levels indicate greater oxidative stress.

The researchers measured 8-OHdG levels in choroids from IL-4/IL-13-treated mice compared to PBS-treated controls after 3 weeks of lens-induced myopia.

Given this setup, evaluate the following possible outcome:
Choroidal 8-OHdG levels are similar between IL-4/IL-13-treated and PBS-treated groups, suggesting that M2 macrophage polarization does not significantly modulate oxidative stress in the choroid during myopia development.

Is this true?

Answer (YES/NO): NO